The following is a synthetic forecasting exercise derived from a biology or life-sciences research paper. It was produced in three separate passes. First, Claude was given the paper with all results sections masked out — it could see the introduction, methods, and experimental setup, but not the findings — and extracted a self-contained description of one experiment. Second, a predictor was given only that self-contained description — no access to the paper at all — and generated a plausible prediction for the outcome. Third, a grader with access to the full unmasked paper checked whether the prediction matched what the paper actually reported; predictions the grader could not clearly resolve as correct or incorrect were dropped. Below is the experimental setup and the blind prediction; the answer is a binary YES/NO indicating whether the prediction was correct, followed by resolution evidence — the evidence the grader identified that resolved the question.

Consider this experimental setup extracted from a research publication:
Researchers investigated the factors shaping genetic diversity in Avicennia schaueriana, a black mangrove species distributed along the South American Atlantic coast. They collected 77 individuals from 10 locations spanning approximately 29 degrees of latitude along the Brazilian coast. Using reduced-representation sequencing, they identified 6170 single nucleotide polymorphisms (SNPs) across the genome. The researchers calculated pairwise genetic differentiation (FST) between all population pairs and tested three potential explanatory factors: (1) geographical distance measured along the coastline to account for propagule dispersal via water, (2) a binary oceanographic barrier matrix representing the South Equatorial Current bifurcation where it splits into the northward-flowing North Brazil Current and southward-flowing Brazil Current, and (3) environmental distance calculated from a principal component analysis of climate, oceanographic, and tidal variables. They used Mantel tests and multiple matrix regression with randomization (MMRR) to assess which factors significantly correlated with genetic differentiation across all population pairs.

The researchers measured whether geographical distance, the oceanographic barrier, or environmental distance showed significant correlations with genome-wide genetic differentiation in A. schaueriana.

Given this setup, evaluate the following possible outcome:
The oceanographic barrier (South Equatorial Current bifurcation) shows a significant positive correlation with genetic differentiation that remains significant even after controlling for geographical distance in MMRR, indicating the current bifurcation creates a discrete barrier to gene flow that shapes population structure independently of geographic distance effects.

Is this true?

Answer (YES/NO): YES